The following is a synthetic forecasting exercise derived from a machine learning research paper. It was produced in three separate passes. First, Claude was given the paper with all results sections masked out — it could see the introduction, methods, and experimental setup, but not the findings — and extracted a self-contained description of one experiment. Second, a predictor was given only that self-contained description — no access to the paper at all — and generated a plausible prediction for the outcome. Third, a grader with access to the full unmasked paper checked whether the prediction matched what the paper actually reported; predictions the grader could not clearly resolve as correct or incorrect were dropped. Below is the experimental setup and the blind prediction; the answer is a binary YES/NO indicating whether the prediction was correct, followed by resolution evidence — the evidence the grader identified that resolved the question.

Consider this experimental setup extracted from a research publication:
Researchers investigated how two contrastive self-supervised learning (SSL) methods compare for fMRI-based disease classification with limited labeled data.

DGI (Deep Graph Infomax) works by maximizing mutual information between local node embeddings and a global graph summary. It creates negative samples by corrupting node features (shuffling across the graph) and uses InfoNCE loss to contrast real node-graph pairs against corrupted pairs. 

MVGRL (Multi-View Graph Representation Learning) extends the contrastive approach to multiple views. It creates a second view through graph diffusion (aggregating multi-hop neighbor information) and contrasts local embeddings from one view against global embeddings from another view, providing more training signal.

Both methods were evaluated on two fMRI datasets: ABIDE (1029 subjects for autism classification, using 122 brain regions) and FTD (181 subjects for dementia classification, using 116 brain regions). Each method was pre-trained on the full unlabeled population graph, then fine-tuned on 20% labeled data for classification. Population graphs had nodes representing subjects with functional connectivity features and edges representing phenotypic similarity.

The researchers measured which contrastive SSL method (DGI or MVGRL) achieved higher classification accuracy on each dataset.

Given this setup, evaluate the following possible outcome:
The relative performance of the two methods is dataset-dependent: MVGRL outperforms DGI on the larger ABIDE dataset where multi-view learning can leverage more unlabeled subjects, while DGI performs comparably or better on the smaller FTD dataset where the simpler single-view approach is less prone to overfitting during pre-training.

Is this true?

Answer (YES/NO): NO